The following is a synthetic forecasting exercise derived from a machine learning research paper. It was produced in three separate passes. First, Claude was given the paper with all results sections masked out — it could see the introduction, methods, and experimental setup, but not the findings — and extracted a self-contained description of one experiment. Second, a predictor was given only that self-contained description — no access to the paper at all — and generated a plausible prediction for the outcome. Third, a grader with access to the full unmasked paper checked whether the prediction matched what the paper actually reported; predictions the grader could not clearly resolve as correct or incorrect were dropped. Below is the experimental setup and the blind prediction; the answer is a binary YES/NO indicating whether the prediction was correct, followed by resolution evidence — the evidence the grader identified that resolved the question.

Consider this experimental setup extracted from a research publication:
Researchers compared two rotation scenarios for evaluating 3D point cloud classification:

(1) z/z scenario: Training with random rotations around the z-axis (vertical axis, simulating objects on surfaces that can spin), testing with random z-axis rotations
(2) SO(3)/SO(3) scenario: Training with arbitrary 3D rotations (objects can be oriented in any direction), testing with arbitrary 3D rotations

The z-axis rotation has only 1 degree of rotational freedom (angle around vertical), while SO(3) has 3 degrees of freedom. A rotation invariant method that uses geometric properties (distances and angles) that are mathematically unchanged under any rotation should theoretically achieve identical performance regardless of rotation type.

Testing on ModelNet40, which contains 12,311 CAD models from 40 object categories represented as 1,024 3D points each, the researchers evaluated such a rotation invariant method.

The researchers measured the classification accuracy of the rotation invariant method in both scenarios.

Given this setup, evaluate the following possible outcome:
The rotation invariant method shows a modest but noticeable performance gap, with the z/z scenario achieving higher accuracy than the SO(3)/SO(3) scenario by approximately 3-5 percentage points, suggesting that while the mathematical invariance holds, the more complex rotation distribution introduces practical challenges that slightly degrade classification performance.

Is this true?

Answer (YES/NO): NO